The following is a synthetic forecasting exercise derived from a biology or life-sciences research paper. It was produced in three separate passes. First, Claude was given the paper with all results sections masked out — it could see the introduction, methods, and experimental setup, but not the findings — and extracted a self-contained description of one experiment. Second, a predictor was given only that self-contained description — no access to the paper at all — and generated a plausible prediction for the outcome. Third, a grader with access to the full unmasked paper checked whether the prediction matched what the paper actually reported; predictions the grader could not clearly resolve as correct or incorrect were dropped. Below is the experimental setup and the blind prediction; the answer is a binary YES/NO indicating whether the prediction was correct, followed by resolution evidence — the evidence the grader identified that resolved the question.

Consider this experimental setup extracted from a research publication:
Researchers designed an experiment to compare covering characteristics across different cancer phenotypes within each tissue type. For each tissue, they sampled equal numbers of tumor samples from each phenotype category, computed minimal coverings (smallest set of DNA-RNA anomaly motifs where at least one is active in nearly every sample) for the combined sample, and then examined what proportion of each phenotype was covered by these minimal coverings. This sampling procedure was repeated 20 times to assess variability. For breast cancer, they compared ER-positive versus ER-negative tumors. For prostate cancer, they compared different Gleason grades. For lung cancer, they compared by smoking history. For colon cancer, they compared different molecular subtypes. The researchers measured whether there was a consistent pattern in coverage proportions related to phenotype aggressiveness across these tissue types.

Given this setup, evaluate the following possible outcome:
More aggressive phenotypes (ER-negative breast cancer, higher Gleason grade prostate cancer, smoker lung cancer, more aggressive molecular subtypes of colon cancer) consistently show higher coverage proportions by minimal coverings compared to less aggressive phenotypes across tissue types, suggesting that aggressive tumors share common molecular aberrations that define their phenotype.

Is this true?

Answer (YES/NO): YES